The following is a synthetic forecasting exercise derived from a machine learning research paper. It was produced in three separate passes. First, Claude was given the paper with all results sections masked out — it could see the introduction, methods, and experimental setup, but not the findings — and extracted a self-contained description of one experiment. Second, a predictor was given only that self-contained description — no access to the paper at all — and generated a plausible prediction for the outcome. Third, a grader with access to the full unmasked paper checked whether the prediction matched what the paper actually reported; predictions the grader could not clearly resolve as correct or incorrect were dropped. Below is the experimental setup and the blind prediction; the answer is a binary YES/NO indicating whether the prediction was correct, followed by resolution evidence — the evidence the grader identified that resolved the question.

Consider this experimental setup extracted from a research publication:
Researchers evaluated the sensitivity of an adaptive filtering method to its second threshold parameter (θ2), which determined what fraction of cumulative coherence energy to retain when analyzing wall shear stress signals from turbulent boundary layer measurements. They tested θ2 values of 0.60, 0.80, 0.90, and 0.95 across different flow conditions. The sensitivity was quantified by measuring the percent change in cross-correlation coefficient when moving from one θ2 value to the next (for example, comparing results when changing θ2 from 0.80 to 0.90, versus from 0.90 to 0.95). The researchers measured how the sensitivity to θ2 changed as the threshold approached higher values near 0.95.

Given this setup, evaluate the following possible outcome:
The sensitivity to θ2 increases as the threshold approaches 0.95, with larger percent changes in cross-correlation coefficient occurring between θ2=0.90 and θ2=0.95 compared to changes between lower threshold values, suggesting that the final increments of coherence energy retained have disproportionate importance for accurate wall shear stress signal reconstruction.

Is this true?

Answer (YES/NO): NO